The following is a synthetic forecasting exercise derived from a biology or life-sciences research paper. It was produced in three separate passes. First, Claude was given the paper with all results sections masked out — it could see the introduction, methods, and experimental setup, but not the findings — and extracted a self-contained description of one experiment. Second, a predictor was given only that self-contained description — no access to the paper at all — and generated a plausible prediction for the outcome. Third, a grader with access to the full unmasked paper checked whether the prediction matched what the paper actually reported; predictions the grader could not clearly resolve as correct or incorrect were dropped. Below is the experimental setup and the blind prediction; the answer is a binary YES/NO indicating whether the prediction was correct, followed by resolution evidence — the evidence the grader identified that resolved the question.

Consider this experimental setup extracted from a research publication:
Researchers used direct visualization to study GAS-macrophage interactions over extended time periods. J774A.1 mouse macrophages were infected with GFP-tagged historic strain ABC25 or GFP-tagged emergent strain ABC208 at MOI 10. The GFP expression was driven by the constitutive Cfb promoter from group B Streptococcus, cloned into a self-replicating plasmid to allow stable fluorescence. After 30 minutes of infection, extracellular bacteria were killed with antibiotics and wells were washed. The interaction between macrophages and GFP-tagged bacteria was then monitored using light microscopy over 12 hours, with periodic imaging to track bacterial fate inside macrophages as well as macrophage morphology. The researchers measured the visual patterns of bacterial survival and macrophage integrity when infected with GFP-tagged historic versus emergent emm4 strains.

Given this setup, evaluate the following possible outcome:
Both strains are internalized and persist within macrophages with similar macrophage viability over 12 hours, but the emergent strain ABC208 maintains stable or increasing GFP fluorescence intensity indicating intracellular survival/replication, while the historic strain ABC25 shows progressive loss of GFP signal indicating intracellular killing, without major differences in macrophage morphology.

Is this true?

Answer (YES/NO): NO